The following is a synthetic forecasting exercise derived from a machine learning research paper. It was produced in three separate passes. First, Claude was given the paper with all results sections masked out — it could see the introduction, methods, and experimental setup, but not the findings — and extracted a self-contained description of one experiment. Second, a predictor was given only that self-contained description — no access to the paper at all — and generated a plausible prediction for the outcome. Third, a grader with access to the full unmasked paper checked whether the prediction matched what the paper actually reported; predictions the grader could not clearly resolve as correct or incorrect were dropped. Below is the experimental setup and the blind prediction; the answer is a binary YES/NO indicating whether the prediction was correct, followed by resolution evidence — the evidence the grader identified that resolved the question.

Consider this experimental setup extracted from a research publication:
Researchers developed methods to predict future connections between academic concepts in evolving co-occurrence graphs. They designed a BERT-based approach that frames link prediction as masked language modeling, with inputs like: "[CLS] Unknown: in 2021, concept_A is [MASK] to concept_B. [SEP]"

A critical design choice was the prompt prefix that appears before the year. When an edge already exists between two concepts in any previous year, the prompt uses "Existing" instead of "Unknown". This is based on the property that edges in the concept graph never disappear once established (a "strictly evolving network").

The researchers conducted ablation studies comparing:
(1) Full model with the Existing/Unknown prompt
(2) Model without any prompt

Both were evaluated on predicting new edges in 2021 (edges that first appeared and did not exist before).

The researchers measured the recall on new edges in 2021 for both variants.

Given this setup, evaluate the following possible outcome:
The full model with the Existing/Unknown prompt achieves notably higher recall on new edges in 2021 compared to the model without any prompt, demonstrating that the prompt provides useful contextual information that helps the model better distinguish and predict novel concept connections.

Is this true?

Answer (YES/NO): YES